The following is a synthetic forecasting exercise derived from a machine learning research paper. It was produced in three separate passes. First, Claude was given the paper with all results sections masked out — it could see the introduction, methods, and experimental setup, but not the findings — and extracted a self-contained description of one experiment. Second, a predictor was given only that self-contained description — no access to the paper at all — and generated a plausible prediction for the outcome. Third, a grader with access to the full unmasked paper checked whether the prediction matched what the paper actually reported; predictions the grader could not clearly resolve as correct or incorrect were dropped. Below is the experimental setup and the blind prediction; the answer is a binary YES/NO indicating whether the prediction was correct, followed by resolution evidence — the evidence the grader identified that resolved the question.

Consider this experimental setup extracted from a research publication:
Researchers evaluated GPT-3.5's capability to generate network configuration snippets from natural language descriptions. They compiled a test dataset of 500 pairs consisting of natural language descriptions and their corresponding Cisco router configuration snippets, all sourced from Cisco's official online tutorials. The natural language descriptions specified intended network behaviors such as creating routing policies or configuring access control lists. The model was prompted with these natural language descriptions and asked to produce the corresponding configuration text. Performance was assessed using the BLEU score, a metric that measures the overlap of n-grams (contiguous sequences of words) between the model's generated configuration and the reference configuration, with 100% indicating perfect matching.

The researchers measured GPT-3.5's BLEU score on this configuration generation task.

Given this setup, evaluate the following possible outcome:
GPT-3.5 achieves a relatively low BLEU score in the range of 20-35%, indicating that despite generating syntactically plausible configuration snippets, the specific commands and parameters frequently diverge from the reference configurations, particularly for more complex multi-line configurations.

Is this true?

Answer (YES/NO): NO